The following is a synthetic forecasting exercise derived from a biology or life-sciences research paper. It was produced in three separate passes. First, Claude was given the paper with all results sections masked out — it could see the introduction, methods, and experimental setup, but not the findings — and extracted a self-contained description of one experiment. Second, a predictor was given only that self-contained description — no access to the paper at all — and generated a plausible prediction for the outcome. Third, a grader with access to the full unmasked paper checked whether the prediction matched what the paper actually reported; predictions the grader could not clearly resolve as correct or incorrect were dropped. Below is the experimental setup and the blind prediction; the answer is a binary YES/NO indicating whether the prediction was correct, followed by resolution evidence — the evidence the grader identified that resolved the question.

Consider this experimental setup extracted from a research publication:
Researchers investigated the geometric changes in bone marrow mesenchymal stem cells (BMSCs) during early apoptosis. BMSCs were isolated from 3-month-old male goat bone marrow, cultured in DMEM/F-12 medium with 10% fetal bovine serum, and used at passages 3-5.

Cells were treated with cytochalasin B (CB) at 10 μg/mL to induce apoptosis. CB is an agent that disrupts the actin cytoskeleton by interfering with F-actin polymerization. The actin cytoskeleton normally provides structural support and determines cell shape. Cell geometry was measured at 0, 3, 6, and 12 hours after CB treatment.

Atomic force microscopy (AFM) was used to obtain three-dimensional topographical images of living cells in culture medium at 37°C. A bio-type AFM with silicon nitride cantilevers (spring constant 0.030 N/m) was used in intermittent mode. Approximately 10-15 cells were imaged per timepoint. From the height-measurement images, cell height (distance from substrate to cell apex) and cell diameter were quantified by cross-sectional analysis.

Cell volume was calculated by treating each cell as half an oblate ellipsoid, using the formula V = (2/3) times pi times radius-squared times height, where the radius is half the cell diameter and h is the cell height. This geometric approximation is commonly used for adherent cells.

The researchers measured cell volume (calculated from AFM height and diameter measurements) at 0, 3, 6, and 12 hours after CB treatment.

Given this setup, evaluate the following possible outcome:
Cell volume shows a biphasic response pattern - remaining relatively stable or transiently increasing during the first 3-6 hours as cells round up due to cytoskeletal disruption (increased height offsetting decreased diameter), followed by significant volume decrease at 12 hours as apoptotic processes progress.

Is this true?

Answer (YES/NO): NO